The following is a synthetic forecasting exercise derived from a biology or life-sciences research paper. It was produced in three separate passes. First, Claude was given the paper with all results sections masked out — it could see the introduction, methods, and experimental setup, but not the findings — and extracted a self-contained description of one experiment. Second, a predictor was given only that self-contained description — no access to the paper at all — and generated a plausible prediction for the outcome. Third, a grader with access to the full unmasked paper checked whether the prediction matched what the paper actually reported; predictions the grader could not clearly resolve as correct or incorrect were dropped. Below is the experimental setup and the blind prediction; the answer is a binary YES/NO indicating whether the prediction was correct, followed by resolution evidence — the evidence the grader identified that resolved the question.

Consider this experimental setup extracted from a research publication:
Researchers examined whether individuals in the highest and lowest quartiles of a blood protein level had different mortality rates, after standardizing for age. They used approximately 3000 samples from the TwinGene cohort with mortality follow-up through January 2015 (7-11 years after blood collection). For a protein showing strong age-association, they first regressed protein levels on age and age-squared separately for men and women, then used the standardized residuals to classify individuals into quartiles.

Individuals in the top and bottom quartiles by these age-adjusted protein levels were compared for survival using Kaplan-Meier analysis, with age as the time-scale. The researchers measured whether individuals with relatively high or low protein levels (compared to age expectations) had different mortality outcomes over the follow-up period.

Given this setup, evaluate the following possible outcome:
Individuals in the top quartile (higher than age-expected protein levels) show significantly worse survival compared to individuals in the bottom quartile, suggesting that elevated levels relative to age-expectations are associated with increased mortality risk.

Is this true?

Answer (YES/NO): YES